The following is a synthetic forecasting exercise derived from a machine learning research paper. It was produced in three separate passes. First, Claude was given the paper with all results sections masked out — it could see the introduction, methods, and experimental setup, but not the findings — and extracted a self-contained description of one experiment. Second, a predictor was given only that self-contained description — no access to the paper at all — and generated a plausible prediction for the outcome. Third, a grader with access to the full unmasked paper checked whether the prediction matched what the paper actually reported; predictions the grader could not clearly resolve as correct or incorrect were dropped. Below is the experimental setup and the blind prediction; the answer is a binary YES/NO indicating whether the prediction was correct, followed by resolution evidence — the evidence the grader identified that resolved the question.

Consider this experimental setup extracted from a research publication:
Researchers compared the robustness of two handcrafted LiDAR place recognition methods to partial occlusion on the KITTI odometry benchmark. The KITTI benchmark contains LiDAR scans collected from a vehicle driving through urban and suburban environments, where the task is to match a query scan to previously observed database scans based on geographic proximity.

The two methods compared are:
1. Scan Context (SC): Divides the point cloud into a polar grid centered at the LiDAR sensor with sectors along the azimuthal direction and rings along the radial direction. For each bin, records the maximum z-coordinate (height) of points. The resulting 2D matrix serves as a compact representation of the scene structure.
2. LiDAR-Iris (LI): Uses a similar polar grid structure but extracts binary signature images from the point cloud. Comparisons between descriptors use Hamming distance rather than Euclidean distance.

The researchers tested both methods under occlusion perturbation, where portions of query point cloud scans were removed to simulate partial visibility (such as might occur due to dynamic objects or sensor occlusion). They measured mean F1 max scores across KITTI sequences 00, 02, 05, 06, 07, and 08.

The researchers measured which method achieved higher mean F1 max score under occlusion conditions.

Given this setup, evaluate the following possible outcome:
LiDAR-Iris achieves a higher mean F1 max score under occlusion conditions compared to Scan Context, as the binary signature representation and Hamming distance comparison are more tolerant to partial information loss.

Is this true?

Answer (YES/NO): NO